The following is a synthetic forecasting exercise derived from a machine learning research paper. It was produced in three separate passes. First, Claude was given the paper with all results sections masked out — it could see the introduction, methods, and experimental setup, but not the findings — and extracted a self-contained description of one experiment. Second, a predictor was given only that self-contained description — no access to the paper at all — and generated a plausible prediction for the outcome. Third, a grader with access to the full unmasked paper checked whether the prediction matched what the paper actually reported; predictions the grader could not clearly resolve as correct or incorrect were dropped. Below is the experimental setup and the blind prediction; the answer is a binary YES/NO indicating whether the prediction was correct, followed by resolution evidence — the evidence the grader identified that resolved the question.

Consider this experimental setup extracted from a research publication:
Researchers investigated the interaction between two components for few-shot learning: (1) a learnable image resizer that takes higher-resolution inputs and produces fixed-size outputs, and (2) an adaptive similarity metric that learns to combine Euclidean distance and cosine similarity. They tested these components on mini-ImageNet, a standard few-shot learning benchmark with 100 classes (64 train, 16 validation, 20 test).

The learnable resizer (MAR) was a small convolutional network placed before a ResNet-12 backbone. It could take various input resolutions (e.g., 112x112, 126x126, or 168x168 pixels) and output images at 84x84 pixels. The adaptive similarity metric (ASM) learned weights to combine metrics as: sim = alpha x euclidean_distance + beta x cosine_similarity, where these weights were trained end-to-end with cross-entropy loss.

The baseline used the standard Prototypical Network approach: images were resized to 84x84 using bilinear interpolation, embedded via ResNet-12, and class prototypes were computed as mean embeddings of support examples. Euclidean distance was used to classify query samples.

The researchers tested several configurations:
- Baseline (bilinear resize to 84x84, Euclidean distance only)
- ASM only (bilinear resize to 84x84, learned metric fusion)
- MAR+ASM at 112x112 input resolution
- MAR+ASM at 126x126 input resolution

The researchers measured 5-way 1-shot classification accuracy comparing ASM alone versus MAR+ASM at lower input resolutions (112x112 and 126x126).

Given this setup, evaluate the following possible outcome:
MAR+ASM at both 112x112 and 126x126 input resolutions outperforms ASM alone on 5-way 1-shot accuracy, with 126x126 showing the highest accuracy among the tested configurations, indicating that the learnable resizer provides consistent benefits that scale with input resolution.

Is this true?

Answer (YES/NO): NO